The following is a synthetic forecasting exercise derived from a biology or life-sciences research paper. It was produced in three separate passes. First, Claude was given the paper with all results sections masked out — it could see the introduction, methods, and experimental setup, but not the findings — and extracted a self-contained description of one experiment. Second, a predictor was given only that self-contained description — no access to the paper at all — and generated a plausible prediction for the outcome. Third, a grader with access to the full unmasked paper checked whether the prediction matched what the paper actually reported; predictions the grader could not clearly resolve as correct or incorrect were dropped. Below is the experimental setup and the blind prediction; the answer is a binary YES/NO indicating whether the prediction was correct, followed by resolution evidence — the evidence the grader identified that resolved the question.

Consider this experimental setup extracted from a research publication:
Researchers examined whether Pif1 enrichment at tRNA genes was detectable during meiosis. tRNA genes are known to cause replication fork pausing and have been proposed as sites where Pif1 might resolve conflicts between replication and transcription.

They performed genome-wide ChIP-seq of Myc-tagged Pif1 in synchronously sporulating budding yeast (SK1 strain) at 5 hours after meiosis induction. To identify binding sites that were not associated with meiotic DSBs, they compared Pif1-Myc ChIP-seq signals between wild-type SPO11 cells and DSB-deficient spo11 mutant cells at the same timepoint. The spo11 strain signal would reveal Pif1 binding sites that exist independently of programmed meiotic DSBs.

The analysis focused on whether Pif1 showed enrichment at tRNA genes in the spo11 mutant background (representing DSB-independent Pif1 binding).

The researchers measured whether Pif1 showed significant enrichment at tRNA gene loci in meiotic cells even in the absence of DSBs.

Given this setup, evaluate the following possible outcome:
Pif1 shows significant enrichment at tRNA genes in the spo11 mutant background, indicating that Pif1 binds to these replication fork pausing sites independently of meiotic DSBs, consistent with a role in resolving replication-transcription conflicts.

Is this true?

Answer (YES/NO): YES